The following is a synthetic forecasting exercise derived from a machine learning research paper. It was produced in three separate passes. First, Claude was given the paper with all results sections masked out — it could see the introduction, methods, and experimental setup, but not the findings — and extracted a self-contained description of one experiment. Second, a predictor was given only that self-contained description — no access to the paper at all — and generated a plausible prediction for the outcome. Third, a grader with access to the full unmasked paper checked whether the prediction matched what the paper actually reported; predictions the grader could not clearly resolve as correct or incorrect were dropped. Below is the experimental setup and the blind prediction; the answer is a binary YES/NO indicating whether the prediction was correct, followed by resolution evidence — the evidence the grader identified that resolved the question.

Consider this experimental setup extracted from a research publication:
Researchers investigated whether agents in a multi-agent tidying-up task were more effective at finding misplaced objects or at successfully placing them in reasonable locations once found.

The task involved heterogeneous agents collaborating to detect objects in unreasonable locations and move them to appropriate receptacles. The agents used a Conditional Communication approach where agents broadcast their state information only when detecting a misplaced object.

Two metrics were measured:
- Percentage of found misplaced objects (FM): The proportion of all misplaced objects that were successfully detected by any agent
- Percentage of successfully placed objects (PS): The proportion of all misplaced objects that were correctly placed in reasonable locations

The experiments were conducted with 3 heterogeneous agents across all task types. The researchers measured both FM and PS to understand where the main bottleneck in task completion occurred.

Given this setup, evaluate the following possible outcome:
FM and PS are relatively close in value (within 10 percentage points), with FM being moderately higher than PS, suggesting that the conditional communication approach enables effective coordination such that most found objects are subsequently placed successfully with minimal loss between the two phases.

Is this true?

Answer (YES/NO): NO